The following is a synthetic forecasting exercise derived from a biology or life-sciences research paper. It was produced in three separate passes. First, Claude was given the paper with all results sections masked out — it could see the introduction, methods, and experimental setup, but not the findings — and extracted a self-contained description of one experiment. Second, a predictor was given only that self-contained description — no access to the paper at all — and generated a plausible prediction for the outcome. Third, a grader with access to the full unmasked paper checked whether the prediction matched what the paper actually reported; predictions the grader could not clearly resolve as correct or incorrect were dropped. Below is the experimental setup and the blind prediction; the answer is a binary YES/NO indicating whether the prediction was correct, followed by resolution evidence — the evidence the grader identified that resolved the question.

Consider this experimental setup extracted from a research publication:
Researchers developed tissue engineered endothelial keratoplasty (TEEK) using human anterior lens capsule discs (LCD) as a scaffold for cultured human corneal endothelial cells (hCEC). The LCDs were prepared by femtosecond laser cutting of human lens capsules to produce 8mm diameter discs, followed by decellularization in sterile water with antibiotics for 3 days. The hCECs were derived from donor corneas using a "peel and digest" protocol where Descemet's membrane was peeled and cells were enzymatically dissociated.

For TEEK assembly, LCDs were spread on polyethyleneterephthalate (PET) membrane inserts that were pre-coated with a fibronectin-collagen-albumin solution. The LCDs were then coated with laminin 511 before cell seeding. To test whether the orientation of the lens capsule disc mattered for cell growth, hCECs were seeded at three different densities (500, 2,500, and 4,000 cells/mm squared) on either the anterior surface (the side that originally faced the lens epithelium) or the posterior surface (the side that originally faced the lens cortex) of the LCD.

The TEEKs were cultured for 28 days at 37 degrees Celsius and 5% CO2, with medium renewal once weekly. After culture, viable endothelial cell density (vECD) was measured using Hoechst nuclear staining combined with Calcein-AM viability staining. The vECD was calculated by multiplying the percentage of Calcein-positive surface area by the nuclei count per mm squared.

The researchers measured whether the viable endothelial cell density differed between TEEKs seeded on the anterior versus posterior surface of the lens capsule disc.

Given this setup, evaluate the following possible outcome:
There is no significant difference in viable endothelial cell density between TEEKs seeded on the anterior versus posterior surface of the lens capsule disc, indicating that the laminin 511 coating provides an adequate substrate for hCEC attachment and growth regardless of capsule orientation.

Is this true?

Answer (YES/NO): YES